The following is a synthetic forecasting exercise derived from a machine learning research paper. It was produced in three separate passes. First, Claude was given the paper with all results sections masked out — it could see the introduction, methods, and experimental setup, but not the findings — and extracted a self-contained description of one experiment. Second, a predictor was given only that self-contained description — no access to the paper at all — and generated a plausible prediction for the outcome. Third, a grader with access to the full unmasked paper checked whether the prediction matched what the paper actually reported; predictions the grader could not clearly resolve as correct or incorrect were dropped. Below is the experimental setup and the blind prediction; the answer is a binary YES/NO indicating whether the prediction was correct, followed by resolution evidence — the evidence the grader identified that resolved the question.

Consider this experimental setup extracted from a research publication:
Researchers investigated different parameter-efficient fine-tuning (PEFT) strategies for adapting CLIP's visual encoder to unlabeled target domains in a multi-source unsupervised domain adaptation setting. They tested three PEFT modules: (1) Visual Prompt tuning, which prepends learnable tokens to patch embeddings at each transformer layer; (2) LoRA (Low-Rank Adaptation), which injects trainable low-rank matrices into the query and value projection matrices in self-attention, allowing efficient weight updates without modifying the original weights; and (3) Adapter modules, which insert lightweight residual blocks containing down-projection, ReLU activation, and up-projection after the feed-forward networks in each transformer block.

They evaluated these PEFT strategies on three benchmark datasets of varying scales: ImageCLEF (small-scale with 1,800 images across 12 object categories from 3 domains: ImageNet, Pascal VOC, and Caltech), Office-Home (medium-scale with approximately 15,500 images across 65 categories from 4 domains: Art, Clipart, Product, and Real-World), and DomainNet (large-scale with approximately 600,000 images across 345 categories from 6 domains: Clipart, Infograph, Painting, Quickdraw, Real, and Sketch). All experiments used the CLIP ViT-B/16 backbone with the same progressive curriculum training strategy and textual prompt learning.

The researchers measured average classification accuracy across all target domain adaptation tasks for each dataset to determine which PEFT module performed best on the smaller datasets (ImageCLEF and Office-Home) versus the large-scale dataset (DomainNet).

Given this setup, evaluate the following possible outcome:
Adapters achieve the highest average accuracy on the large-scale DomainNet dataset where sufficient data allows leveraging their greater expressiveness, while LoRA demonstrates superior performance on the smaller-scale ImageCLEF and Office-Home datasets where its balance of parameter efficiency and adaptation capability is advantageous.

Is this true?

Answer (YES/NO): YES